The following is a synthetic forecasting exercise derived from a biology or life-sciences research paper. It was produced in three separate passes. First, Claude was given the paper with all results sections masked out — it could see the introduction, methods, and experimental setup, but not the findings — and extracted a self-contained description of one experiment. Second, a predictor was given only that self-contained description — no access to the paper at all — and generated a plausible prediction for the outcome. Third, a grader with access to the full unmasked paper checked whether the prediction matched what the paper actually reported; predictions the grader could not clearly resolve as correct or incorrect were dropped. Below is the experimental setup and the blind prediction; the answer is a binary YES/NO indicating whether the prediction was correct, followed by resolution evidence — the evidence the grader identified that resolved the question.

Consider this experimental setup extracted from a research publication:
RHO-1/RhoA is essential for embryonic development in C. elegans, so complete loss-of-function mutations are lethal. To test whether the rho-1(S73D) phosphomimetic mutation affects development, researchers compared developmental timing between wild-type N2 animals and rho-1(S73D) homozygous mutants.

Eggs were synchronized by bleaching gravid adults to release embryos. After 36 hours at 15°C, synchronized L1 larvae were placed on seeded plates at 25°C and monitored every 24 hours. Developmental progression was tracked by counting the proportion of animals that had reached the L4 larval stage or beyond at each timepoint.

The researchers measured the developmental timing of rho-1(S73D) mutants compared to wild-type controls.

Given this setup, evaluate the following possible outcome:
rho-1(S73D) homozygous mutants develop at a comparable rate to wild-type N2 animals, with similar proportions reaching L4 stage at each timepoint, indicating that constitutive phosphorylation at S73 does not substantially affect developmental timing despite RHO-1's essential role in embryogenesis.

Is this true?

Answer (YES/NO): NO